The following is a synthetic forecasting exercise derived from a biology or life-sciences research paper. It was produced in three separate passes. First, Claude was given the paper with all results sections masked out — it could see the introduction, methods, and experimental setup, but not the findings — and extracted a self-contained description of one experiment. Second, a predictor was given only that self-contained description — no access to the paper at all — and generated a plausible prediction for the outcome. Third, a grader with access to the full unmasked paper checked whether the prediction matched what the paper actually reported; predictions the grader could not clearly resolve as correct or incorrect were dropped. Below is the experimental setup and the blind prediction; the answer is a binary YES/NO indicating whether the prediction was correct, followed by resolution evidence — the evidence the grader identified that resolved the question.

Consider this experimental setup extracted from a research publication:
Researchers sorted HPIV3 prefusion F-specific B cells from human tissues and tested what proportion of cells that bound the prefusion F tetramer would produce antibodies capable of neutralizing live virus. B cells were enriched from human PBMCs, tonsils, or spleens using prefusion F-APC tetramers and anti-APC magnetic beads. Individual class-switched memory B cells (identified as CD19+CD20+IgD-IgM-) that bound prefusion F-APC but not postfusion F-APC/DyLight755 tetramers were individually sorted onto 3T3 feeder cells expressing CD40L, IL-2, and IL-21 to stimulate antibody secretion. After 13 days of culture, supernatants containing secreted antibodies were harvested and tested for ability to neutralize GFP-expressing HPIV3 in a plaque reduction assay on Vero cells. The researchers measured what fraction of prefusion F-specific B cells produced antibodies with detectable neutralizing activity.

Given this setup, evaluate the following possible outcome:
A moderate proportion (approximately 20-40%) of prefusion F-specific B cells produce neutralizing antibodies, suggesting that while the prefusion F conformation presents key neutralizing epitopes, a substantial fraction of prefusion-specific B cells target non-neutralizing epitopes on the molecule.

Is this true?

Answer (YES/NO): NO